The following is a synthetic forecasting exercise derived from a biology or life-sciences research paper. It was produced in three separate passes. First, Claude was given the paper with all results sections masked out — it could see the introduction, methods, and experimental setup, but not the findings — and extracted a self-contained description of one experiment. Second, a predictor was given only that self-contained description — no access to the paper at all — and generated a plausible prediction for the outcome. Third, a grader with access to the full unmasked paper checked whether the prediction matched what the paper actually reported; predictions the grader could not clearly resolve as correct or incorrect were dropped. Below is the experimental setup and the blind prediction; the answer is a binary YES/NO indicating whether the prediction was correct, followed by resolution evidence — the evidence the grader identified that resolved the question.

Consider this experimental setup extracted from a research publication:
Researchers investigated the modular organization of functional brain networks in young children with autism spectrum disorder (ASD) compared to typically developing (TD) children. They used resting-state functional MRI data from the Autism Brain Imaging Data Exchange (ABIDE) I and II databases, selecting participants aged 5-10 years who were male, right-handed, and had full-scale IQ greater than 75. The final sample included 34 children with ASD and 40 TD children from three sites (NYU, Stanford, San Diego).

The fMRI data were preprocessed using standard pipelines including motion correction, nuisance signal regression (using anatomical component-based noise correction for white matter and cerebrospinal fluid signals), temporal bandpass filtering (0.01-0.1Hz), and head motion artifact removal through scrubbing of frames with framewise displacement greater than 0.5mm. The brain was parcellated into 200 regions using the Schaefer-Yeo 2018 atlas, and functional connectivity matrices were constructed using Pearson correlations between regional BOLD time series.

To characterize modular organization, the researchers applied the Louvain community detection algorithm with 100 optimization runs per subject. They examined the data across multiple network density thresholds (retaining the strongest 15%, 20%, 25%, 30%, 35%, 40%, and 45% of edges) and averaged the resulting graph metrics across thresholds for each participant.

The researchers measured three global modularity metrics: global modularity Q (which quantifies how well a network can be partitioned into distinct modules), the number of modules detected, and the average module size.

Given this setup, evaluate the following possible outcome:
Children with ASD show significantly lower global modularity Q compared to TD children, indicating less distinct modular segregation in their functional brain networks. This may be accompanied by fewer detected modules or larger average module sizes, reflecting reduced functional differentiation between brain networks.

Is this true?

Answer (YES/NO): NO